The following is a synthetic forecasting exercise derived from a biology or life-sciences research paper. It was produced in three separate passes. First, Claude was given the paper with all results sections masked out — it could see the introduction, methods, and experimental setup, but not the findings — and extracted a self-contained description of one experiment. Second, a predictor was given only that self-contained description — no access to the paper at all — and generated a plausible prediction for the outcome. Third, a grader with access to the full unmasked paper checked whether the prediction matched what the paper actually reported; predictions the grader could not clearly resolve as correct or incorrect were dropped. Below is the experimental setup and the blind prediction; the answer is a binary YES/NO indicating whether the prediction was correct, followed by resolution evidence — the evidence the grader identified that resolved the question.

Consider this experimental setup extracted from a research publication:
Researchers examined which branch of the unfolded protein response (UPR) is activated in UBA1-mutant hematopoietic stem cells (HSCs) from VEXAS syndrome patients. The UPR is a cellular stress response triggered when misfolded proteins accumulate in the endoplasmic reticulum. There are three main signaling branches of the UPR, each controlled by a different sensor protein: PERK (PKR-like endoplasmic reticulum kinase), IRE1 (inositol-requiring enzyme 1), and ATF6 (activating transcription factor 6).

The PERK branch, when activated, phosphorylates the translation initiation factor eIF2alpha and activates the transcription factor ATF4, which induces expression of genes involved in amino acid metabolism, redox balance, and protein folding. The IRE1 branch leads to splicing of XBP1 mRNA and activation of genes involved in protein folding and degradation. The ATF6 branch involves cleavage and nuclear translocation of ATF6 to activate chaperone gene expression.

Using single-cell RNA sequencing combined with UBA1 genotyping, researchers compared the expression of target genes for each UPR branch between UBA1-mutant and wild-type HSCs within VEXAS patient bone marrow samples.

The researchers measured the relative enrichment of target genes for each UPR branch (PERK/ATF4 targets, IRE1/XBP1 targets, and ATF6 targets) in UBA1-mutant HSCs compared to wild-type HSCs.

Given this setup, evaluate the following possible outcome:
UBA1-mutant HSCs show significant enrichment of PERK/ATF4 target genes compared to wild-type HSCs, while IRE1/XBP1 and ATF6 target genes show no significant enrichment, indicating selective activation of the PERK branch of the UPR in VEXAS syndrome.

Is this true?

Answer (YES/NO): NO